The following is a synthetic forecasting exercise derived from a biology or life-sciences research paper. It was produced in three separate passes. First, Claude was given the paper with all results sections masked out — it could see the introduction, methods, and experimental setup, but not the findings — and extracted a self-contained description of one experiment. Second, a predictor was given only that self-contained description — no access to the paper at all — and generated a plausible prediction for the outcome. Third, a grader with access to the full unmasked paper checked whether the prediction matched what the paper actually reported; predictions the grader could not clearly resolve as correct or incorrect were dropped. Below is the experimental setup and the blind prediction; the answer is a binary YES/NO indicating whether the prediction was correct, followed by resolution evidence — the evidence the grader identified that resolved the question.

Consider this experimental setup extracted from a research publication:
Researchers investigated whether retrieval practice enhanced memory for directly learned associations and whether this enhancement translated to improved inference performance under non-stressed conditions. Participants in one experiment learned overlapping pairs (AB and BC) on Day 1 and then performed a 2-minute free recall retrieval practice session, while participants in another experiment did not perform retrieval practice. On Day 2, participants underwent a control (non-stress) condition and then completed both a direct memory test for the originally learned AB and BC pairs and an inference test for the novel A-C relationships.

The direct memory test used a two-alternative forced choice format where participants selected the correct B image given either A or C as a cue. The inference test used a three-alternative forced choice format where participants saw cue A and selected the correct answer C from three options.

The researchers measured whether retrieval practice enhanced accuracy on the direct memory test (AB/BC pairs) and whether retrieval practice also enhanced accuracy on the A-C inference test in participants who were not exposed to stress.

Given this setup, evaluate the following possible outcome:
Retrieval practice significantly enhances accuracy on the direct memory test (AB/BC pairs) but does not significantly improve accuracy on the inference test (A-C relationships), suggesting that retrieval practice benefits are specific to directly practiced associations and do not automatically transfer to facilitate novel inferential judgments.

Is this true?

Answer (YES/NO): YES